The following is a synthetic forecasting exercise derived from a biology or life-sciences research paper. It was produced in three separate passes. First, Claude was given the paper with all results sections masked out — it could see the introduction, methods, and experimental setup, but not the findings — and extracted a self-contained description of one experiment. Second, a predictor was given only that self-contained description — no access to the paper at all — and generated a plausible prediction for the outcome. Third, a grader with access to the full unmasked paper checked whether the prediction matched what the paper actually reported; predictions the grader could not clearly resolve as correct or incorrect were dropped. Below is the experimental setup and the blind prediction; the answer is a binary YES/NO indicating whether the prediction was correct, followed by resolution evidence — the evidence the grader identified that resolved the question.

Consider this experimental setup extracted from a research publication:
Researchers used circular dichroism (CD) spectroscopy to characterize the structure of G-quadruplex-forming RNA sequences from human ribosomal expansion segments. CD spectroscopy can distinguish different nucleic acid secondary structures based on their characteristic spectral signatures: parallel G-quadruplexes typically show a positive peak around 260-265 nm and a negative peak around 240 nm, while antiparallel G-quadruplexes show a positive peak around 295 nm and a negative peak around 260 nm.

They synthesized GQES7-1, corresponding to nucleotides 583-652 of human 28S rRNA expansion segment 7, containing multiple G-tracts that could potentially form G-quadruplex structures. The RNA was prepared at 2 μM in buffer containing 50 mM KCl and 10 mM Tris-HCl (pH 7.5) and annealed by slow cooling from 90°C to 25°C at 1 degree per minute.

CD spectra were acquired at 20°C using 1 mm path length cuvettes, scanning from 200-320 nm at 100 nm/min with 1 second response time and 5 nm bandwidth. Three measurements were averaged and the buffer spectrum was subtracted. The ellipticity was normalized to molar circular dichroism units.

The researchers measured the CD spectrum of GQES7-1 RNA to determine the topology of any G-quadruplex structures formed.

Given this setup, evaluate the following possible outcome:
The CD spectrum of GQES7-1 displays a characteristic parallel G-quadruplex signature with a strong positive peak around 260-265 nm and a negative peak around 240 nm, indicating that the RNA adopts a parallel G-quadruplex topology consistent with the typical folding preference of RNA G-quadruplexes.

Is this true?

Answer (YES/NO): YES